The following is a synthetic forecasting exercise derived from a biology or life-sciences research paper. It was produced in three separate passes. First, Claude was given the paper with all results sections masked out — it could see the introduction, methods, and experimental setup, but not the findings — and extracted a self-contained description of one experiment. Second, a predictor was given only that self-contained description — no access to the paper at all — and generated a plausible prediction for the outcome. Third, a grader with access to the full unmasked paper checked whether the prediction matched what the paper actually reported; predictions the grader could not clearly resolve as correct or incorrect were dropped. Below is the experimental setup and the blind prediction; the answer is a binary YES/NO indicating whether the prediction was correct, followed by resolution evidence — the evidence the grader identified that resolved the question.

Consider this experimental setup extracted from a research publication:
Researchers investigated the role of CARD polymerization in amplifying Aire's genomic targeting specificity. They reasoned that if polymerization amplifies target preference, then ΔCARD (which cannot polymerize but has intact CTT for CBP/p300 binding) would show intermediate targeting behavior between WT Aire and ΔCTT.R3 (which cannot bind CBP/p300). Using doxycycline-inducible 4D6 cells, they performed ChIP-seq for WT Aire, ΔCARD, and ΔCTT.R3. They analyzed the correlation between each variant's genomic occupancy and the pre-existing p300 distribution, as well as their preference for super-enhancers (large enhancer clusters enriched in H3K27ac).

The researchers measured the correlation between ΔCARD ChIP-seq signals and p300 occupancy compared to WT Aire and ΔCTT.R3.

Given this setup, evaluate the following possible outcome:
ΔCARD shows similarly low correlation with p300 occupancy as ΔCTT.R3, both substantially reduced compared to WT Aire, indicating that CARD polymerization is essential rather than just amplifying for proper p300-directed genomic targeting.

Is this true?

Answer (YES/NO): NO